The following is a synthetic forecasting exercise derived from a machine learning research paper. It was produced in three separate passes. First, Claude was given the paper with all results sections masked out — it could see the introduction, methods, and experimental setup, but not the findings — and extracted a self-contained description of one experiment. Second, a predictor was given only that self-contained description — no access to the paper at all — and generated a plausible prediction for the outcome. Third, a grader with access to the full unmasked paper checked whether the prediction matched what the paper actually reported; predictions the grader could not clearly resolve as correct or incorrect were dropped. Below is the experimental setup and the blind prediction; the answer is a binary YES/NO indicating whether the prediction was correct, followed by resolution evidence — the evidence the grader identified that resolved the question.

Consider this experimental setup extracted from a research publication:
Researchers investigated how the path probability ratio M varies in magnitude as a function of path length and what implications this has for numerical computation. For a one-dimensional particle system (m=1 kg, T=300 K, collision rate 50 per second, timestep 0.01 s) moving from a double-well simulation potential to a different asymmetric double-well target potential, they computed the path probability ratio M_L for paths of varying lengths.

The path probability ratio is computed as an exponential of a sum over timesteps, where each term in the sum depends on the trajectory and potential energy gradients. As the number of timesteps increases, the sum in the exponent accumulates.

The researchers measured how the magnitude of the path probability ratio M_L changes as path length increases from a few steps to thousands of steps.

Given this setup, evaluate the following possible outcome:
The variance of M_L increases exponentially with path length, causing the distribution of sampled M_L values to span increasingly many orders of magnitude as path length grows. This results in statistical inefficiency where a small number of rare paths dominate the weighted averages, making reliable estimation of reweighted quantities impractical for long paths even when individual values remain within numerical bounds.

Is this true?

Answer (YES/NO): NO